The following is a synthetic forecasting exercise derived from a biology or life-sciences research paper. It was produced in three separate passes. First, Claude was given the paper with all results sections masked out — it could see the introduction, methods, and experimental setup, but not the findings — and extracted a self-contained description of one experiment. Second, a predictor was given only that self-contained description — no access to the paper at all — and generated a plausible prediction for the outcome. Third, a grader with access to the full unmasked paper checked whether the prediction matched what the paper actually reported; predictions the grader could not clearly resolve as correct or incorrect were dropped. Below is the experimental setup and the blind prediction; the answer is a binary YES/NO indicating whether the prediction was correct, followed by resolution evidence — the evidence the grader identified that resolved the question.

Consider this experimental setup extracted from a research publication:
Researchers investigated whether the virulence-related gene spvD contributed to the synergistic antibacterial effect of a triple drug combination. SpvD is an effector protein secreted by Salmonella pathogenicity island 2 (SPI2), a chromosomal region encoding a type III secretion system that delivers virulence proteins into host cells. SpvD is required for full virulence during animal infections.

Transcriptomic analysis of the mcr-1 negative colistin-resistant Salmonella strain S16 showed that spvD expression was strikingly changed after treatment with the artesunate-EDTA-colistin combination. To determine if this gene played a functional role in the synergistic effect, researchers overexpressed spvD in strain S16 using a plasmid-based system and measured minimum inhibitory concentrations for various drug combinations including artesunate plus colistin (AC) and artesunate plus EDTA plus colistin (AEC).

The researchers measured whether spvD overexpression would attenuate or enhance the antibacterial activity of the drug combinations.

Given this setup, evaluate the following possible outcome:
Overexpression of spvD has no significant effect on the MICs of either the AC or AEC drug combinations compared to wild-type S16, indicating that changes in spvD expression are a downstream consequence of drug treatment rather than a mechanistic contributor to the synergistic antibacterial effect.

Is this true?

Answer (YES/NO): NO